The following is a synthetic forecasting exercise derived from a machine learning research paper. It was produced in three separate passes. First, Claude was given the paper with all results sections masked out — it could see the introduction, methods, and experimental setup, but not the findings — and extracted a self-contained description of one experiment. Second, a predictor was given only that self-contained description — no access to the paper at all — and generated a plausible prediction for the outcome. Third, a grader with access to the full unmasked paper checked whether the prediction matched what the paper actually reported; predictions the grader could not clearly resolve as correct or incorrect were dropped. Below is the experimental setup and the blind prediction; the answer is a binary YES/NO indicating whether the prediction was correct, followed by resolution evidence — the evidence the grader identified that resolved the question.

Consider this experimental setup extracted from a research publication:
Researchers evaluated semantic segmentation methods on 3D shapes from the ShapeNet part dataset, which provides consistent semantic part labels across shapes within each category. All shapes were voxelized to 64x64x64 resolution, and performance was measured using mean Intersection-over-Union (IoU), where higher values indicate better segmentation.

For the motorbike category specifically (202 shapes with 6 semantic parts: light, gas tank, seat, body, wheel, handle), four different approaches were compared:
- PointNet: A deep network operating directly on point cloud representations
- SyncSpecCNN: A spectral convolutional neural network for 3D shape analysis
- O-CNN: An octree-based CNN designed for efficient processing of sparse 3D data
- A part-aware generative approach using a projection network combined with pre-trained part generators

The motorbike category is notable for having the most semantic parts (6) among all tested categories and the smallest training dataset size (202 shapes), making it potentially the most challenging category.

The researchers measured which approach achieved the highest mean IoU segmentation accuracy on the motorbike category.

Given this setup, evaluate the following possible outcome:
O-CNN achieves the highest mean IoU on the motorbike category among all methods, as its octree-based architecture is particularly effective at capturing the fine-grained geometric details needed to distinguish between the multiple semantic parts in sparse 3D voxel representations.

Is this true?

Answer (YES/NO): NO